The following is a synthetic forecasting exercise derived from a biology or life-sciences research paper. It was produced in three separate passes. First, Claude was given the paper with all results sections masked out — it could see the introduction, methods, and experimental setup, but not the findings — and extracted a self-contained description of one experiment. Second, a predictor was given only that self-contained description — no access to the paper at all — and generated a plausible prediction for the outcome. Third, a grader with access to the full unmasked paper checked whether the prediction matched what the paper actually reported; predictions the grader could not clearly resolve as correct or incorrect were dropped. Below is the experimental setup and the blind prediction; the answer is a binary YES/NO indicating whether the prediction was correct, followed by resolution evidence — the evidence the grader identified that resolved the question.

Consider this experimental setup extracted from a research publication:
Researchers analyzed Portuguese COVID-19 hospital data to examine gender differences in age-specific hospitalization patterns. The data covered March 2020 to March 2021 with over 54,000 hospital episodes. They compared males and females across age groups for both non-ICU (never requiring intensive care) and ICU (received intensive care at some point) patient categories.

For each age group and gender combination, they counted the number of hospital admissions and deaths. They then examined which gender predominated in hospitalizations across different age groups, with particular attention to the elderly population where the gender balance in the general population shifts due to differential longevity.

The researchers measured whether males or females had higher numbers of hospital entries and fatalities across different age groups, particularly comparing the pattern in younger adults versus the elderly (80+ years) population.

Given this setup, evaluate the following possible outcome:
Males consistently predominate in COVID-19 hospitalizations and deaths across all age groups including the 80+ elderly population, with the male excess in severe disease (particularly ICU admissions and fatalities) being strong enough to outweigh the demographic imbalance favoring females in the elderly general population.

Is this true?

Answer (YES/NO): NO